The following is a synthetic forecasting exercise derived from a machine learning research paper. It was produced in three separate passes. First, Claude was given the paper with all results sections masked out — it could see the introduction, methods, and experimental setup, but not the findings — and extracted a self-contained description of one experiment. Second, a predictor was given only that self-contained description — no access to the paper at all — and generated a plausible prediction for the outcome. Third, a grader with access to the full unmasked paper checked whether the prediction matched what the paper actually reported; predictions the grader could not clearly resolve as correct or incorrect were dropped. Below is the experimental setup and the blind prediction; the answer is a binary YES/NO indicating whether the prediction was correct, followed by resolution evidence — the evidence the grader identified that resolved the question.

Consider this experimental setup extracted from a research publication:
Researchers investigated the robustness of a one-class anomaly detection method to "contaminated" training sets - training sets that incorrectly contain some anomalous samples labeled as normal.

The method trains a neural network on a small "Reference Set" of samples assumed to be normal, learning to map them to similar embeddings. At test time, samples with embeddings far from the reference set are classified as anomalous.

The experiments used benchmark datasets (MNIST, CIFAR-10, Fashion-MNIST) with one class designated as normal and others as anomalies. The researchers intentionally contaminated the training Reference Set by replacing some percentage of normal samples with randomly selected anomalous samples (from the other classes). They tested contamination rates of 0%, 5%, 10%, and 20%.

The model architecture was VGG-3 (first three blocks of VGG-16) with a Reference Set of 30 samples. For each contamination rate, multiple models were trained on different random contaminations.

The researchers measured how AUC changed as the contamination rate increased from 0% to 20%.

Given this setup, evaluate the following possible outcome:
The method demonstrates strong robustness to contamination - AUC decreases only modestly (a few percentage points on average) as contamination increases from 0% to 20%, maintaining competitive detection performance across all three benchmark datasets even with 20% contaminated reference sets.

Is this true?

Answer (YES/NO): NO